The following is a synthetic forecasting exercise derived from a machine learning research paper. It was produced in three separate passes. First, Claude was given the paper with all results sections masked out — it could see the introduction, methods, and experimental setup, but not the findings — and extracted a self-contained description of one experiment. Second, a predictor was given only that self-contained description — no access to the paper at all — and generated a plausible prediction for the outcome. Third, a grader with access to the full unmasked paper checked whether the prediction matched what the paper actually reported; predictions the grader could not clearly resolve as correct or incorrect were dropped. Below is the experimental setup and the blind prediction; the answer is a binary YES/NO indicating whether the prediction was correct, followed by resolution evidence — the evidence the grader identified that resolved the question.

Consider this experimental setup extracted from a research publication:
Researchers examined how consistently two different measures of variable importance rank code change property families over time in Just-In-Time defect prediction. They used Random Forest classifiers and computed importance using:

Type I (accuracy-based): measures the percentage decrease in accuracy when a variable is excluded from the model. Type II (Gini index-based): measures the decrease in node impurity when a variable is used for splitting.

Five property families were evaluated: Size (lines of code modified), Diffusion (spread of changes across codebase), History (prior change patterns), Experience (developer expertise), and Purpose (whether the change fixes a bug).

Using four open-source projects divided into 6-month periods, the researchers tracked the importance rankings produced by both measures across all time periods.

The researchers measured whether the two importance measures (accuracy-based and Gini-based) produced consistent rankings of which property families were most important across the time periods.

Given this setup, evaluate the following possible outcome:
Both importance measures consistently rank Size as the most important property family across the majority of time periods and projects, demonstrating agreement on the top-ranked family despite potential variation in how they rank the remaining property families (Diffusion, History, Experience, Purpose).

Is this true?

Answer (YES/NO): NO